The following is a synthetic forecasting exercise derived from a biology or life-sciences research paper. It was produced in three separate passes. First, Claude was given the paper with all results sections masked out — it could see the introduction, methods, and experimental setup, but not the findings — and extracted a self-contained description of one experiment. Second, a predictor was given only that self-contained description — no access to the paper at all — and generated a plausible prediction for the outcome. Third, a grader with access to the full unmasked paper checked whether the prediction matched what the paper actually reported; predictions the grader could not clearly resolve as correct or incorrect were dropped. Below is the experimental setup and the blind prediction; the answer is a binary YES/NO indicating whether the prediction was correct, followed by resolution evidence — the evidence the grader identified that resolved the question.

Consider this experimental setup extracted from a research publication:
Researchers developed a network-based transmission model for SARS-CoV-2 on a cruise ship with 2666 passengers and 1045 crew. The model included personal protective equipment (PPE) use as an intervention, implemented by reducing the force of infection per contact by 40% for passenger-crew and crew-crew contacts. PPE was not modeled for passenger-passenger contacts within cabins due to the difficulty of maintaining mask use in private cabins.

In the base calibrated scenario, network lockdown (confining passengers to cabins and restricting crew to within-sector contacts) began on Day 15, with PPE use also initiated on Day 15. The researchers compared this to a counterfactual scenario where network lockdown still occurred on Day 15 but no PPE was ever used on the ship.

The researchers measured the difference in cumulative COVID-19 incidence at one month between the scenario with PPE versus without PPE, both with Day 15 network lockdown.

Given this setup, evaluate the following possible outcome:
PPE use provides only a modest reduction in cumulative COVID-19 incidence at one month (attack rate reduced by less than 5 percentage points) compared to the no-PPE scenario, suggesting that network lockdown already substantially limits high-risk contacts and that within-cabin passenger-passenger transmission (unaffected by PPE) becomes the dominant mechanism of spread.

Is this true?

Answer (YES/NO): YES